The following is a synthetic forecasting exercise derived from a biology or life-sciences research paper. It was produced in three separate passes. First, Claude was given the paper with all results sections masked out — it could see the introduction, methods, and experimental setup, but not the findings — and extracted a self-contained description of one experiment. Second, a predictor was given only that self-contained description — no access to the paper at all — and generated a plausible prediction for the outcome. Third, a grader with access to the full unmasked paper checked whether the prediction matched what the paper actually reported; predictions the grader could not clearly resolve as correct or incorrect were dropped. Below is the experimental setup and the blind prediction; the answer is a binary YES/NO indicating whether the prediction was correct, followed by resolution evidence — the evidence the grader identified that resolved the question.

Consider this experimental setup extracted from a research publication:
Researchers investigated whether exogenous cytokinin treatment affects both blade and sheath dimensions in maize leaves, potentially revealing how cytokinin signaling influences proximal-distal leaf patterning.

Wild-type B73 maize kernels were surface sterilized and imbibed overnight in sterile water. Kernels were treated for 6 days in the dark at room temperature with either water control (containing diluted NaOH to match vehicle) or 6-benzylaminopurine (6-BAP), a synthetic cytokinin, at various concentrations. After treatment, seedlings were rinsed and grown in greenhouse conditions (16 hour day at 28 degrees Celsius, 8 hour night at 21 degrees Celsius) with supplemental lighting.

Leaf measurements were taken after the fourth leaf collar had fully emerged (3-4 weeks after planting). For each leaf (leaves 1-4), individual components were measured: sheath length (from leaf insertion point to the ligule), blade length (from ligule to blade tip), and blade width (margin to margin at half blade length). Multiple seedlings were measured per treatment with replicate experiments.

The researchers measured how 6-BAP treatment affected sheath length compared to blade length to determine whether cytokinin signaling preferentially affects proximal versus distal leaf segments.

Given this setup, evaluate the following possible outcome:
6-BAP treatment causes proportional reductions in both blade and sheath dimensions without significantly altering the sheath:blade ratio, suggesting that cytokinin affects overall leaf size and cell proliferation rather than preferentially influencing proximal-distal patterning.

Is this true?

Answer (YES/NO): NO